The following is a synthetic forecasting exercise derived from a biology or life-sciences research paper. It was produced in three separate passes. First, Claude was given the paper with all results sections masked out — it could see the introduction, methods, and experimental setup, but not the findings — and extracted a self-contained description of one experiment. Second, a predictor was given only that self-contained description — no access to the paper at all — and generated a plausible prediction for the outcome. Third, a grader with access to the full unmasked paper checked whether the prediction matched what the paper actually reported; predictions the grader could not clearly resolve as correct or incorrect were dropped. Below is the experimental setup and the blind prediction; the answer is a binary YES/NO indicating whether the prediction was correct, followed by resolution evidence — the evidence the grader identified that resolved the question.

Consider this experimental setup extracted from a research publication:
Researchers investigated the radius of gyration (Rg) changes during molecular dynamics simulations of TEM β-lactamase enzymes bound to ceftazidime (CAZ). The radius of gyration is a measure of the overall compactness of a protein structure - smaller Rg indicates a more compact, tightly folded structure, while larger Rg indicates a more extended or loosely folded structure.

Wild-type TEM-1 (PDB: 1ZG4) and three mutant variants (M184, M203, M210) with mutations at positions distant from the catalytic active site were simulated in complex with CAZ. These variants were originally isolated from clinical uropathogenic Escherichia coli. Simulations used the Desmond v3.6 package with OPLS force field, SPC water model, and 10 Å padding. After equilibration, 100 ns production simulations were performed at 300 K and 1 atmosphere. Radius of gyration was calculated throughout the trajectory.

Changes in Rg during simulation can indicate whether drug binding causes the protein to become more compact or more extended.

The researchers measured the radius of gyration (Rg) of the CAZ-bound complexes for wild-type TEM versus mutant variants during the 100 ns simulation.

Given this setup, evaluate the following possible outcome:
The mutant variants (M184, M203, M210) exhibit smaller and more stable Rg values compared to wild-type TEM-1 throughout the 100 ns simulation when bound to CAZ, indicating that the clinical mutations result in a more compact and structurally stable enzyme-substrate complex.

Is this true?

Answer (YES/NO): NO